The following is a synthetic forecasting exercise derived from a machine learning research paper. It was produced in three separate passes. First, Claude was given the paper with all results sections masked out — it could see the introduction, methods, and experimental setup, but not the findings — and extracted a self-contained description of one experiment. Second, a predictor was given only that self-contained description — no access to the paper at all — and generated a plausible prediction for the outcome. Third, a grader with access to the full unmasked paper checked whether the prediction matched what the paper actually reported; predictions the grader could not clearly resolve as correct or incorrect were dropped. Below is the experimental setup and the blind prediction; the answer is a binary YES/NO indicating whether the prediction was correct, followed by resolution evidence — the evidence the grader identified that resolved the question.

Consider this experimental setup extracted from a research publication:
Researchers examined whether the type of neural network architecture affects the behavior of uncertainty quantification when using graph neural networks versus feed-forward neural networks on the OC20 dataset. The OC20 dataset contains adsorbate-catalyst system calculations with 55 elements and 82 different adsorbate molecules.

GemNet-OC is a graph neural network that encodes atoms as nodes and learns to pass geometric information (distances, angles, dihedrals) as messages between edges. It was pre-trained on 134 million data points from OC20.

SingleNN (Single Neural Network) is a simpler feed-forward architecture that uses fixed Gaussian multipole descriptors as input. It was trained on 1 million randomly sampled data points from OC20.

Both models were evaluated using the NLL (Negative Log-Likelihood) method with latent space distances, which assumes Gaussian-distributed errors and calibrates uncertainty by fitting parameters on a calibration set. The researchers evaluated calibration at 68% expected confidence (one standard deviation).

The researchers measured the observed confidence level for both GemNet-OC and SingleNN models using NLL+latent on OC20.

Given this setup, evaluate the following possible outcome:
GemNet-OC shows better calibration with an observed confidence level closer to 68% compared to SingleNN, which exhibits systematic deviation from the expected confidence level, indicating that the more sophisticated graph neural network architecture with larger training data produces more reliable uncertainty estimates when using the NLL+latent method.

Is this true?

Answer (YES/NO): NO